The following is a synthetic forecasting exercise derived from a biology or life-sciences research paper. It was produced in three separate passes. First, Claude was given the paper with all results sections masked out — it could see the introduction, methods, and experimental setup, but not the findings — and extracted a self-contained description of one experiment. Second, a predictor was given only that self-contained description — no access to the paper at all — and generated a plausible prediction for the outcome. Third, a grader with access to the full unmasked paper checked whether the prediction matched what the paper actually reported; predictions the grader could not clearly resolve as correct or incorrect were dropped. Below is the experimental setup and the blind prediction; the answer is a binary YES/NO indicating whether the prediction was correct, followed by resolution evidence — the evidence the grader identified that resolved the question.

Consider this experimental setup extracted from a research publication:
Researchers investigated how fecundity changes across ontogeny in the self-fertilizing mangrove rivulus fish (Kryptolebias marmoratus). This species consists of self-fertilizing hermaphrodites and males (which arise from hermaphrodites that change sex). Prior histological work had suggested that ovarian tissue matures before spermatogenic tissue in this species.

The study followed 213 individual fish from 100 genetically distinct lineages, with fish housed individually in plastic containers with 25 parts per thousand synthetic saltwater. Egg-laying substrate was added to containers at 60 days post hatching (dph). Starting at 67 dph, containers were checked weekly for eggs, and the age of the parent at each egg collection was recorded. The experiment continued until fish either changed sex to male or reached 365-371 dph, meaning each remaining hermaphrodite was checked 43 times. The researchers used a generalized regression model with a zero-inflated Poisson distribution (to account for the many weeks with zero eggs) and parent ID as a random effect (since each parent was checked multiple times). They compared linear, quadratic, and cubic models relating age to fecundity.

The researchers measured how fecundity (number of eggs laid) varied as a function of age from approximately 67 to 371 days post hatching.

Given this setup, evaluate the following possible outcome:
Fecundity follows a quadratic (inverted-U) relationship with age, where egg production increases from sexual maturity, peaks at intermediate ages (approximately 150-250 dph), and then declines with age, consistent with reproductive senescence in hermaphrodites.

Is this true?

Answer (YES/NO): NO